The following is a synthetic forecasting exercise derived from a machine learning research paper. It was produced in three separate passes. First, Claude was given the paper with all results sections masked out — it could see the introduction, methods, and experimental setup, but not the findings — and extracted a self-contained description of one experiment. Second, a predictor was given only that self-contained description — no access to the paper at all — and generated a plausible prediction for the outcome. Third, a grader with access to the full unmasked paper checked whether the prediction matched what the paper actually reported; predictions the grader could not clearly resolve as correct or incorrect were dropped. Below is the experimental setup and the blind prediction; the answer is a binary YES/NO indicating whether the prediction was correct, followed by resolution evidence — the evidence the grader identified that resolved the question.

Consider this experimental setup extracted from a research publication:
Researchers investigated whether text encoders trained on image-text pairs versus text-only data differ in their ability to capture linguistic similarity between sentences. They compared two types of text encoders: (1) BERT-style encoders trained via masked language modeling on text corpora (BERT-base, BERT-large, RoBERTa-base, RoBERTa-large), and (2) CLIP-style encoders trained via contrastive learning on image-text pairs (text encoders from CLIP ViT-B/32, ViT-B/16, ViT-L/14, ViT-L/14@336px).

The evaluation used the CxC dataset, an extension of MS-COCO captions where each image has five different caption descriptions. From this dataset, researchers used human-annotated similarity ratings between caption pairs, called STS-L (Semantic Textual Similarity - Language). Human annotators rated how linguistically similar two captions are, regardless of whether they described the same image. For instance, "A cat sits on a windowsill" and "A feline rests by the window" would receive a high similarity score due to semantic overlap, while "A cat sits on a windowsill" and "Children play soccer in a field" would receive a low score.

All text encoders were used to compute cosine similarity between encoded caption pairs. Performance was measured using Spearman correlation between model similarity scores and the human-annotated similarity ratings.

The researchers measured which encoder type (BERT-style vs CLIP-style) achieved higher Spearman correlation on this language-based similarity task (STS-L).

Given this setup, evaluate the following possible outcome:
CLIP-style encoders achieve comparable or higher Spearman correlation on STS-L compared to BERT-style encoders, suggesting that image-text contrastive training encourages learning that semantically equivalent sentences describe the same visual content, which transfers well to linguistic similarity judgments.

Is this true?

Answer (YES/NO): NO